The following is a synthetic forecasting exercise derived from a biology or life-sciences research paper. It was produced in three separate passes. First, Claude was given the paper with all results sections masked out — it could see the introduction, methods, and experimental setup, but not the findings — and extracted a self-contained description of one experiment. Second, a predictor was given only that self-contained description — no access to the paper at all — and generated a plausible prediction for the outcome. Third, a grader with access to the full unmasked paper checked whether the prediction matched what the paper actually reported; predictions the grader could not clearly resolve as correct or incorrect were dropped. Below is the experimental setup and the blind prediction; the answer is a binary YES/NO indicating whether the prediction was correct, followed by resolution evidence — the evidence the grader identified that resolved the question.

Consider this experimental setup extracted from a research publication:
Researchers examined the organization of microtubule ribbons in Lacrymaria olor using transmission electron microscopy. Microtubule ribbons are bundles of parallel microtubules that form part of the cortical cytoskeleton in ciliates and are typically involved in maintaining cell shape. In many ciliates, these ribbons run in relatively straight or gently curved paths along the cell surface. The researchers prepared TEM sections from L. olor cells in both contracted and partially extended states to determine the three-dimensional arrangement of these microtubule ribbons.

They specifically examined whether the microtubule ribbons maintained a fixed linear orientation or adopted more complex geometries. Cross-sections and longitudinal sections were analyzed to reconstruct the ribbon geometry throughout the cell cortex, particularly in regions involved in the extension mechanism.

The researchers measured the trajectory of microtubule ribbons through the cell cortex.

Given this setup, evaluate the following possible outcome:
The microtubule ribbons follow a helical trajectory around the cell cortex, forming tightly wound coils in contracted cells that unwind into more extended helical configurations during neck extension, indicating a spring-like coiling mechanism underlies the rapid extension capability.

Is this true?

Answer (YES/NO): NO